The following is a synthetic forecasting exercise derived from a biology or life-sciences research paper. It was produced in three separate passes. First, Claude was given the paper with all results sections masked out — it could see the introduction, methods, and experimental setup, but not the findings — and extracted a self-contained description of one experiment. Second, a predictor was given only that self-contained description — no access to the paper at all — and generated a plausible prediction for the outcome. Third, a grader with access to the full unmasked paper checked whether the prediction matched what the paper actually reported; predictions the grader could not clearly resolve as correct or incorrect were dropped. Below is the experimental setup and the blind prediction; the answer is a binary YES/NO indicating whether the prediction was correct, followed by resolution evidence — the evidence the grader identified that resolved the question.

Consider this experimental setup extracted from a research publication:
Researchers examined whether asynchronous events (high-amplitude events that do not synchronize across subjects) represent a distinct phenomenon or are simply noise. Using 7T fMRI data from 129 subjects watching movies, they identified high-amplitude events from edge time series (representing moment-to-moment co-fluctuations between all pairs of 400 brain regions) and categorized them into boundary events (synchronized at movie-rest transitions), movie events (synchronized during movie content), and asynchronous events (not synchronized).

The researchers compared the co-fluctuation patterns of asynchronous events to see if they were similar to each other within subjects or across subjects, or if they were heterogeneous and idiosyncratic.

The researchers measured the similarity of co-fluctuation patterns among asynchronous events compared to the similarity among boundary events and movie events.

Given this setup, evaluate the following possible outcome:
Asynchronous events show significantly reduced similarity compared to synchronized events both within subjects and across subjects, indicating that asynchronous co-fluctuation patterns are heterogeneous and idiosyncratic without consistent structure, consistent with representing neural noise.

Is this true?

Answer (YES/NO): NO